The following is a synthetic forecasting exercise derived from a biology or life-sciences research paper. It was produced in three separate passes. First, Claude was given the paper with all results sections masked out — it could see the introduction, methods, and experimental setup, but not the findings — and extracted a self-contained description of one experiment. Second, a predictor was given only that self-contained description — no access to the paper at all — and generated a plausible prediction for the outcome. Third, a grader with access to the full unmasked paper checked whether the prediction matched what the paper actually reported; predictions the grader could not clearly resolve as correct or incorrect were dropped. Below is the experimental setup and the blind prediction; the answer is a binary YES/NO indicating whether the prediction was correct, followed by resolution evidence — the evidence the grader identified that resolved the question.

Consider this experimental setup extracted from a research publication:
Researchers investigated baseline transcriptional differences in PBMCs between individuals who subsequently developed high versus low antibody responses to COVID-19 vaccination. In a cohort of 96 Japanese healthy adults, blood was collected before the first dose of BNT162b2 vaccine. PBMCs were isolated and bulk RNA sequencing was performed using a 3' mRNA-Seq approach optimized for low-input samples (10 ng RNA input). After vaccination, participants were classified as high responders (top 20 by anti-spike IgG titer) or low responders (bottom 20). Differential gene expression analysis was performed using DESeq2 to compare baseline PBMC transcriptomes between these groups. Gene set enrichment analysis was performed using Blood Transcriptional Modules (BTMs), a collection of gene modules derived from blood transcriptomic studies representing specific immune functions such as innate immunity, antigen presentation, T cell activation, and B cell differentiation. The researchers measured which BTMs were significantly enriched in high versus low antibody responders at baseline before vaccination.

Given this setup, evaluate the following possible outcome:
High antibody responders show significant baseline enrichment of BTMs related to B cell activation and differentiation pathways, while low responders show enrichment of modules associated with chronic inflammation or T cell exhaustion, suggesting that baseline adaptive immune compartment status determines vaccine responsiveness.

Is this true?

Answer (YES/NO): NO